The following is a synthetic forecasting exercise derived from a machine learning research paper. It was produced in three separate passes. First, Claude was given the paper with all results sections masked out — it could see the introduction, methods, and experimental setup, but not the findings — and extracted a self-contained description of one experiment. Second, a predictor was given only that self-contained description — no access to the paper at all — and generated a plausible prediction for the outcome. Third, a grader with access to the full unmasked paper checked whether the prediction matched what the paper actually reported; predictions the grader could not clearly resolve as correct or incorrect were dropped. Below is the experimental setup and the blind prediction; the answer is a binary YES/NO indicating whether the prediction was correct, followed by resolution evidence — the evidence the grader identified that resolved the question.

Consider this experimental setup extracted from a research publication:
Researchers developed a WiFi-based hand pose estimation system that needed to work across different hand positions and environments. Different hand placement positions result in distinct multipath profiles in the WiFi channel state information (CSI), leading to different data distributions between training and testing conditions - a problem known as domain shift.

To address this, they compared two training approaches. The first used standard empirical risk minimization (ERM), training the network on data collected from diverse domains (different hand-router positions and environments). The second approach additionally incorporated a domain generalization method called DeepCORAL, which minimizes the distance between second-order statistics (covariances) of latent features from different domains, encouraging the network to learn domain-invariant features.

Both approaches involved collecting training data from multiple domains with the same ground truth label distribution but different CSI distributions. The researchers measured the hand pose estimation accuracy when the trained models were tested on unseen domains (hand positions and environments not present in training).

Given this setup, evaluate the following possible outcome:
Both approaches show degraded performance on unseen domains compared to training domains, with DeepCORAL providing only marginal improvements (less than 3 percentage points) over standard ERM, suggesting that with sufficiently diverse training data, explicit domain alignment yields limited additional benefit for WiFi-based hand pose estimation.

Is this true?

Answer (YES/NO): NO